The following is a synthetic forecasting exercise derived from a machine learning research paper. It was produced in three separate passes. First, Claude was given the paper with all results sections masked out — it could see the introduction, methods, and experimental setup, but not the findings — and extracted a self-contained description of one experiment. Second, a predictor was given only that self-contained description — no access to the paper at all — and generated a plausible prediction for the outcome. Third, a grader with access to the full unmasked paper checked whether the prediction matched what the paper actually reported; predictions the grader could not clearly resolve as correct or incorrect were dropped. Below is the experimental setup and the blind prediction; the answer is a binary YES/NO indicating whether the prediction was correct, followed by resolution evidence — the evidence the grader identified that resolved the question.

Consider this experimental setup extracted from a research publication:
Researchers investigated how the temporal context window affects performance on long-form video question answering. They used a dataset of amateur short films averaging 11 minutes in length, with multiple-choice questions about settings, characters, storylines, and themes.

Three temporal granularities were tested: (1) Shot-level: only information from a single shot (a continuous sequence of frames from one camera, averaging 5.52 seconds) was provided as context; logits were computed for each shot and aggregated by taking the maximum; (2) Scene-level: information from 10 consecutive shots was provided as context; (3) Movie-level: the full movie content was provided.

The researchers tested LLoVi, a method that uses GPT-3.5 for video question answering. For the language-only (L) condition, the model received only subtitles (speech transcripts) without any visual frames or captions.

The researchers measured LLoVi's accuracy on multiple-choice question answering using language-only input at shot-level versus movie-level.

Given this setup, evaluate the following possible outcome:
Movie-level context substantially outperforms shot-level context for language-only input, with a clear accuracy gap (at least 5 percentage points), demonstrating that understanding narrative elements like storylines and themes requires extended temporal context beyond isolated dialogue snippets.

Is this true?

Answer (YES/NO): YES